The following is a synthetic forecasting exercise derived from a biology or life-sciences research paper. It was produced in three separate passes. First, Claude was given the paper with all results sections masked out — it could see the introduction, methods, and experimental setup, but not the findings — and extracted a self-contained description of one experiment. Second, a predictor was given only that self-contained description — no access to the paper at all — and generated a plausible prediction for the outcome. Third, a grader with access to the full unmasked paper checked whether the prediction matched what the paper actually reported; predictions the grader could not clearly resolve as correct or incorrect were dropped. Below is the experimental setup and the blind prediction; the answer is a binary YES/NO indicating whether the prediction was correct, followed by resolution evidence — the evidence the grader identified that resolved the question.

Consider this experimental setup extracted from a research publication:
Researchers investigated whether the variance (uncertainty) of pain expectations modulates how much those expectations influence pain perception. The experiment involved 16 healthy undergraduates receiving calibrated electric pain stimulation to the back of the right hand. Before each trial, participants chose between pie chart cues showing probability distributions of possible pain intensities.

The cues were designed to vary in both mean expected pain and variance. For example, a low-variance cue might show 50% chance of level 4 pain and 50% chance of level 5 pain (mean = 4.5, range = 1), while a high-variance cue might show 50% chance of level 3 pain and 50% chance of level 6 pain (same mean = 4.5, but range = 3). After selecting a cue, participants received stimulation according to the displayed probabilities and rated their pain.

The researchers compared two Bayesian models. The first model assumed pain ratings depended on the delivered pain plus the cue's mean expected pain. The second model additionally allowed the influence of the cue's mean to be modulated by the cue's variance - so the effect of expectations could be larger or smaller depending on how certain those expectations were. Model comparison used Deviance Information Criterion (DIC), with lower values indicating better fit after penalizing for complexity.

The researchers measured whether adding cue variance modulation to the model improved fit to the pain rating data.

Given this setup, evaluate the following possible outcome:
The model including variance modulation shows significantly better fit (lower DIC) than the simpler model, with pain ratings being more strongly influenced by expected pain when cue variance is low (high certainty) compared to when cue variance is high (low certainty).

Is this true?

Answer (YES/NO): YES